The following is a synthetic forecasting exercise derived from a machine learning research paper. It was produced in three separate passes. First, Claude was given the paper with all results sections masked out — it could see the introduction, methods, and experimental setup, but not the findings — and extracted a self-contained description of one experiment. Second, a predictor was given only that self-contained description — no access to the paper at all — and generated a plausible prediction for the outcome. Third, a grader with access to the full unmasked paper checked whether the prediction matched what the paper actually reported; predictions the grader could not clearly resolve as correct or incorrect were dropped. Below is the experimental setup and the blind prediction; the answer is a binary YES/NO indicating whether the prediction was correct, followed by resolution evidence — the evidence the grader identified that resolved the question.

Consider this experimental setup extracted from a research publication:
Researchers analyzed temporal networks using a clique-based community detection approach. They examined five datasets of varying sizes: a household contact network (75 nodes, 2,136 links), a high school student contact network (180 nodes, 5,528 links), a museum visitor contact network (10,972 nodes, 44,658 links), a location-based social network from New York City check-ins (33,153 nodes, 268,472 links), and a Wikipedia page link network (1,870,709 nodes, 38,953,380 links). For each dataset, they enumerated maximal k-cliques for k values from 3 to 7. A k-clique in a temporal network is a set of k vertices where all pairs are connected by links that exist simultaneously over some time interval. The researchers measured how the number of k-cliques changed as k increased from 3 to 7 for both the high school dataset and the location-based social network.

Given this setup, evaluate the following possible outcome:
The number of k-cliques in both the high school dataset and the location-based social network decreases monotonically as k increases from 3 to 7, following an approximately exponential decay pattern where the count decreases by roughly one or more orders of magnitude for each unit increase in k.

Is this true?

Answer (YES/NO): NO